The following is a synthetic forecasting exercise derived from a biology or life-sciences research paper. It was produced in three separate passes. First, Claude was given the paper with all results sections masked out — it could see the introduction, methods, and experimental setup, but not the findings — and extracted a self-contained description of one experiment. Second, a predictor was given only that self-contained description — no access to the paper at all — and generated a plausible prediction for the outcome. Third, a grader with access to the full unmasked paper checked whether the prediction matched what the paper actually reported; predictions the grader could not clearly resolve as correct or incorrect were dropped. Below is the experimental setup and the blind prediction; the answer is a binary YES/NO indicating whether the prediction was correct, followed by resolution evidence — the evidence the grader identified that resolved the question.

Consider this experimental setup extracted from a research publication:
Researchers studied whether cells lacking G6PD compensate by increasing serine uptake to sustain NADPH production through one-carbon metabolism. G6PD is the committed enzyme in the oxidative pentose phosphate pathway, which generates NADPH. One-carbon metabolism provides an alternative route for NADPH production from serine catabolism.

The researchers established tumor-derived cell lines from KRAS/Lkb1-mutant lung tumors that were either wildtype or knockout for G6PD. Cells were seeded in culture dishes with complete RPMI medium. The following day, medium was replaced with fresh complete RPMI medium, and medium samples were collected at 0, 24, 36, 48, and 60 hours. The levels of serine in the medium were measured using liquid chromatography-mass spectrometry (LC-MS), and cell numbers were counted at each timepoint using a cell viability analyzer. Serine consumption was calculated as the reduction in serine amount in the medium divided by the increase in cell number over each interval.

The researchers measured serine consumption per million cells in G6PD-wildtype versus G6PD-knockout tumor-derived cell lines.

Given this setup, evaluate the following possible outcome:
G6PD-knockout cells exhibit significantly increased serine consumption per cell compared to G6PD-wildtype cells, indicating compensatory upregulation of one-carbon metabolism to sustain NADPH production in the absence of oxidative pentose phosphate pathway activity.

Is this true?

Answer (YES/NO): YES